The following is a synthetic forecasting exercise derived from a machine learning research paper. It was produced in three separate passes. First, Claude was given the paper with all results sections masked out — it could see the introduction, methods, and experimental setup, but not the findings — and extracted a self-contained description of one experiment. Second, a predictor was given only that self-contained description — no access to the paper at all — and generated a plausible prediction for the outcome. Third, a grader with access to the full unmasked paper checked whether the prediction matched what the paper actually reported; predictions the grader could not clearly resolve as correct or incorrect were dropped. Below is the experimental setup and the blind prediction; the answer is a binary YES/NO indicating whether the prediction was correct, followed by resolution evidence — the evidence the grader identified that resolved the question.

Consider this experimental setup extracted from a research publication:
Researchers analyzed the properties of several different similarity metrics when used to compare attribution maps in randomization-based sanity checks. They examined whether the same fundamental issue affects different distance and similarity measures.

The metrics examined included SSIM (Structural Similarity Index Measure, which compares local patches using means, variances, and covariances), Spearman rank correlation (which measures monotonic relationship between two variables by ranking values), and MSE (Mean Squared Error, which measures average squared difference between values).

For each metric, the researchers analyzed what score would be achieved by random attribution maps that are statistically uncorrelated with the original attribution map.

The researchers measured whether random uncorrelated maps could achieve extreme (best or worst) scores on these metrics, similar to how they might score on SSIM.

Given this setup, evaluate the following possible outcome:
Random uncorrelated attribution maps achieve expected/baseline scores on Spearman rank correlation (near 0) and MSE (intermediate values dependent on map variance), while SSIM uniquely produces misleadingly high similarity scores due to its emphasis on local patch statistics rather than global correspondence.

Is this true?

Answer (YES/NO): NO